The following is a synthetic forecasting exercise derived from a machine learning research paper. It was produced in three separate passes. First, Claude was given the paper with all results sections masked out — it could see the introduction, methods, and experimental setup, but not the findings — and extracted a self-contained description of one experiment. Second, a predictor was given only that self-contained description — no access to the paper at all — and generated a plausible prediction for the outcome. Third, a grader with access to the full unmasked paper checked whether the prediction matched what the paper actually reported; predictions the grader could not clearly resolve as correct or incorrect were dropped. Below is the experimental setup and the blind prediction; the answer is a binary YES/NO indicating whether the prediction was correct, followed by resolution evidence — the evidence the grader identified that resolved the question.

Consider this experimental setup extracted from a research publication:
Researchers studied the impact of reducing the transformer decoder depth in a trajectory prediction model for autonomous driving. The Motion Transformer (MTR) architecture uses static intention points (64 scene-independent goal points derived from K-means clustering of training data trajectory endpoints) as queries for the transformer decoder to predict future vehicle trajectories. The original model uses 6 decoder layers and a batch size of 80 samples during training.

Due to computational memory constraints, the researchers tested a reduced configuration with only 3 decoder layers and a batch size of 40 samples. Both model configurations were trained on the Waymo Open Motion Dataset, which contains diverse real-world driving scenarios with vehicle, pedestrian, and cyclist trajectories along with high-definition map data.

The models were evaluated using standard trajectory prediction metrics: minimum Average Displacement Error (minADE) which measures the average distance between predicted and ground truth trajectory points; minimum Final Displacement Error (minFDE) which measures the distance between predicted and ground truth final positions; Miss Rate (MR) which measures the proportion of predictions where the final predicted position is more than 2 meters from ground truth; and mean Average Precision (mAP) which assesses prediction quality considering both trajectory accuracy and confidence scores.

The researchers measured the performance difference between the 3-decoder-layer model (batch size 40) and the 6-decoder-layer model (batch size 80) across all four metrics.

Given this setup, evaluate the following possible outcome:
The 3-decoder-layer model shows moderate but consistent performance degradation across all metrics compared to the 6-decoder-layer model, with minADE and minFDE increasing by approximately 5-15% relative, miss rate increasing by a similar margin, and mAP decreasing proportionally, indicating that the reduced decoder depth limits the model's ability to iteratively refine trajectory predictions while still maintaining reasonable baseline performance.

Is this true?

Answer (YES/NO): NO